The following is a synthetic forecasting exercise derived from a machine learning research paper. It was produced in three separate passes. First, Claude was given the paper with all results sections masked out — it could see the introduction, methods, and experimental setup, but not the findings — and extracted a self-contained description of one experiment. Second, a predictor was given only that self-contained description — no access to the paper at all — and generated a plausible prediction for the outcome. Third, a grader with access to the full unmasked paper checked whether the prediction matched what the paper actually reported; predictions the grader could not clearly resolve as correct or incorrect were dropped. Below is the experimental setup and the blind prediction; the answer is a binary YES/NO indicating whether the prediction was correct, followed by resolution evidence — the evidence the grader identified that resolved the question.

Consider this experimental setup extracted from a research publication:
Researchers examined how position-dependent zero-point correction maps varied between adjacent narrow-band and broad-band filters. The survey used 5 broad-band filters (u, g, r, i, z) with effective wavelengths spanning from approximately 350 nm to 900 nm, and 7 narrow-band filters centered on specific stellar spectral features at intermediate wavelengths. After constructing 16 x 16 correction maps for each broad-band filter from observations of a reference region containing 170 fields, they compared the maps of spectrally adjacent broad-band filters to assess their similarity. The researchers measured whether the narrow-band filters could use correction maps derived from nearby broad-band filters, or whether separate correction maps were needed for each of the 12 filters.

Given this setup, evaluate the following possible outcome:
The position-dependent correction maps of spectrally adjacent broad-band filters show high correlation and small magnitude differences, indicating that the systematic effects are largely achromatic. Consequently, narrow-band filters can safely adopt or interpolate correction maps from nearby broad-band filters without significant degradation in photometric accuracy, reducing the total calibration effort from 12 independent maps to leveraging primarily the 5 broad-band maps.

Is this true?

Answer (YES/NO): YES